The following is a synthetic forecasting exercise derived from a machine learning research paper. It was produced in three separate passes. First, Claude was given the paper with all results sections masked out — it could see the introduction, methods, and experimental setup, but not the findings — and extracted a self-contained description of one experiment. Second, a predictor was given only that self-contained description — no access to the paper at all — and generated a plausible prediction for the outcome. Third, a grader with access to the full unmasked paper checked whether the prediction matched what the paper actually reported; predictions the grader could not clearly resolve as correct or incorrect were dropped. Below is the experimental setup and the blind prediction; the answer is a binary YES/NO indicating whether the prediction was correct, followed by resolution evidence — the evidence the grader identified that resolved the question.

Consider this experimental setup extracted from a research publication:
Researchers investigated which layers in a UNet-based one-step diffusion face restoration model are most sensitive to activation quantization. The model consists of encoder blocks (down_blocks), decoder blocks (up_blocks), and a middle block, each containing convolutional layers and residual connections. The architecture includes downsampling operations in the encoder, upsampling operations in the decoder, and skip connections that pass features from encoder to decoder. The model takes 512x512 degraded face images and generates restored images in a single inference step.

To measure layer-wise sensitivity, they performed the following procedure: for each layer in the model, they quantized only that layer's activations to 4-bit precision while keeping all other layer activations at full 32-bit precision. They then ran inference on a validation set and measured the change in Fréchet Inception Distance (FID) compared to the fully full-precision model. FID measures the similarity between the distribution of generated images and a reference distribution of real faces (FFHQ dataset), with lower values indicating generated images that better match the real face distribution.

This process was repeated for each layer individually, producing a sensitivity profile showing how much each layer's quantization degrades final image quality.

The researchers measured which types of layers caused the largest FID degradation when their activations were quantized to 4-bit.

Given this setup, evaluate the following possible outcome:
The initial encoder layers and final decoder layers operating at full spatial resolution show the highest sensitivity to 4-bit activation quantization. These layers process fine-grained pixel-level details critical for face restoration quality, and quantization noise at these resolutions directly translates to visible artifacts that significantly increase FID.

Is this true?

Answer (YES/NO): NO